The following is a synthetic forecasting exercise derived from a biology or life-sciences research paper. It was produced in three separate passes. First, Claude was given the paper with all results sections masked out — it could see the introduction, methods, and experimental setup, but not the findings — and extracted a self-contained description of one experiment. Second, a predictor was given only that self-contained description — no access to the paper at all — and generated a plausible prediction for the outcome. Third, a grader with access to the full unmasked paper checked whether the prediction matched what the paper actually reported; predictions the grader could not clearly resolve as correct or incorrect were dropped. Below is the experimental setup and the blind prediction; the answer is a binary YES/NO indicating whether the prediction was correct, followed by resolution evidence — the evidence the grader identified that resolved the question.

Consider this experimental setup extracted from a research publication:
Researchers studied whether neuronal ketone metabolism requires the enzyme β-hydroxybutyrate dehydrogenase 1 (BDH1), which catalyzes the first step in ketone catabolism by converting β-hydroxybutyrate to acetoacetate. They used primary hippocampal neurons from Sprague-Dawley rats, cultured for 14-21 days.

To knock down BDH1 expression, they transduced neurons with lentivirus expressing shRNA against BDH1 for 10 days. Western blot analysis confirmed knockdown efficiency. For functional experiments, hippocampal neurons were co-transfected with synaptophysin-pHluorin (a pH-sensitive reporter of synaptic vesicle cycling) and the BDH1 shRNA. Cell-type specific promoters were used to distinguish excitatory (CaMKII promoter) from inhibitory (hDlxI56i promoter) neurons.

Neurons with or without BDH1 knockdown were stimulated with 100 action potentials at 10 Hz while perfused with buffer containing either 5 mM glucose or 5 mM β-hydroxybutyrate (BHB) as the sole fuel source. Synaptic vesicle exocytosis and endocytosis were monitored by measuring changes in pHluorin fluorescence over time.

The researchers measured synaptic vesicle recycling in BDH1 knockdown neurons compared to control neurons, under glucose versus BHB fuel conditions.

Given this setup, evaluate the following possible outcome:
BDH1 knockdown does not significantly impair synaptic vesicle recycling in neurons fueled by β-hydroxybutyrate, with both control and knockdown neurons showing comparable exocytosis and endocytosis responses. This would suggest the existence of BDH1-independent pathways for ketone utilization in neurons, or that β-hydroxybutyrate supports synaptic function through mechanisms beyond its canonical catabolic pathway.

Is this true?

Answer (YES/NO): NO